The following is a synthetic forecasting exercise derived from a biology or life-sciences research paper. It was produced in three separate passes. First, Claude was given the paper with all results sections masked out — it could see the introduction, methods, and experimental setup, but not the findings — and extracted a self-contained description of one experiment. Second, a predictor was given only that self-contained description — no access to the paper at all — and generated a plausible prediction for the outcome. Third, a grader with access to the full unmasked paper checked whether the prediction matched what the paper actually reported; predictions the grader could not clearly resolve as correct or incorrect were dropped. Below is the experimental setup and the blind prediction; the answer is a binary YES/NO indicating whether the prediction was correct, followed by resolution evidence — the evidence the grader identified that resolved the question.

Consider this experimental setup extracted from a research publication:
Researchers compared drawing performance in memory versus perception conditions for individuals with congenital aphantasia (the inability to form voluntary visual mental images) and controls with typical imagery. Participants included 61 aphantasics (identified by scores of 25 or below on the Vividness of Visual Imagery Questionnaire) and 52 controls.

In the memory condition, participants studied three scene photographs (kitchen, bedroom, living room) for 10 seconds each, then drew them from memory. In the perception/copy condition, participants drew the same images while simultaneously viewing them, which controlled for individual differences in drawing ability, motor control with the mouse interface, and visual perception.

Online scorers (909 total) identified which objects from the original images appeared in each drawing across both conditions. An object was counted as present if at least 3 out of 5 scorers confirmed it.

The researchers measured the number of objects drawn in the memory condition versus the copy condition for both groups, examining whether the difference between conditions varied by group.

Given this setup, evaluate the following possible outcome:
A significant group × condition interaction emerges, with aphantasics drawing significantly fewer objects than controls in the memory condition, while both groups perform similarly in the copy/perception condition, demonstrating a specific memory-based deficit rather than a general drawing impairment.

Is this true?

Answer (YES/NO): YES